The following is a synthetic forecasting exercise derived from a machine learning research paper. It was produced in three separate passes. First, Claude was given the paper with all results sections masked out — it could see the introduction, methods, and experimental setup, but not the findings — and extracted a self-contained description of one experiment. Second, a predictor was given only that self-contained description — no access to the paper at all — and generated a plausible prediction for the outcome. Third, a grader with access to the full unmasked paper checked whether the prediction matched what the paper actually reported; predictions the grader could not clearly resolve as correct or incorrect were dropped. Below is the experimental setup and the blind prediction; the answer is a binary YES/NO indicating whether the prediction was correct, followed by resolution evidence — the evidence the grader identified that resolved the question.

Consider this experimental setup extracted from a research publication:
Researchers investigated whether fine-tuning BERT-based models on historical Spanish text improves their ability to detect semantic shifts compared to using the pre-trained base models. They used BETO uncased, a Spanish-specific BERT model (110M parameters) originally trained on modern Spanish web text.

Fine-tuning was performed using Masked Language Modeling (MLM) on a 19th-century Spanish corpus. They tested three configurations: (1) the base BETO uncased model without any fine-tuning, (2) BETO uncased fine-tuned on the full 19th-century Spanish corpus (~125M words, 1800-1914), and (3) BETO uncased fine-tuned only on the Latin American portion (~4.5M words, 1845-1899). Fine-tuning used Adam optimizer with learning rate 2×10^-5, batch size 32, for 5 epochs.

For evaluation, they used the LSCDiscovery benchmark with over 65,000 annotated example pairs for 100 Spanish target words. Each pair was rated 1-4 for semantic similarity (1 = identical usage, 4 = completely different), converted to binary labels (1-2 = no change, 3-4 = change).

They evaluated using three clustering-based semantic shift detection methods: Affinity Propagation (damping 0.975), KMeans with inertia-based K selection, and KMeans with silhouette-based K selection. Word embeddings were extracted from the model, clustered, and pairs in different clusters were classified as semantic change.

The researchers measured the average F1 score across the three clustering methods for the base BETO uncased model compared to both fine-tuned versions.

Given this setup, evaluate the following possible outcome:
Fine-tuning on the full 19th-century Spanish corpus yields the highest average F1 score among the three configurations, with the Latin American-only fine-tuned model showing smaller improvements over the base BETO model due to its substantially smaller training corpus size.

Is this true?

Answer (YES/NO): NO